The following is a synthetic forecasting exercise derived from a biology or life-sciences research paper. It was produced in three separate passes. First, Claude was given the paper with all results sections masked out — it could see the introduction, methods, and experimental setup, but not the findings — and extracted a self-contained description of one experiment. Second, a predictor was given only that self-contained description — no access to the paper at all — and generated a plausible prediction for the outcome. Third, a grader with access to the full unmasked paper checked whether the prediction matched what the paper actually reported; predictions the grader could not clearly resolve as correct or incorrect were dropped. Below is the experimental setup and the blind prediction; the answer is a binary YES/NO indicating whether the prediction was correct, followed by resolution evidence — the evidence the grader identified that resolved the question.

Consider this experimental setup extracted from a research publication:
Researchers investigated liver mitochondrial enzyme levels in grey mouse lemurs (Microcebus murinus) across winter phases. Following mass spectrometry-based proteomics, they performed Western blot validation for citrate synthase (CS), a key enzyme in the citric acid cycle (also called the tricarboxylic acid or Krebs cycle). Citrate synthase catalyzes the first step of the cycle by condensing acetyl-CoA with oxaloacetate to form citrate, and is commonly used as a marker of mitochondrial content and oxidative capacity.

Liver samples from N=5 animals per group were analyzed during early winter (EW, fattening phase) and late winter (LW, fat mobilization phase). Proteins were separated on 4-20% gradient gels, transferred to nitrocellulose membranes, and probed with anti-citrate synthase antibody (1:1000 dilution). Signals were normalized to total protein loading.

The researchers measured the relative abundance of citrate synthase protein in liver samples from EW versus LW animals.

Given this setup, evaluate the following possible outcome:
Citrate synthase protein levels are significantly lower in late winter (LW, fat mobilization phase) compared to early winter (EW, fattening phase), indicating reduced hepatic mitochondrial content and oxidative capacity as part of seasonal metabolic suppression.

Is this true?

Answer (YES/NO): NO